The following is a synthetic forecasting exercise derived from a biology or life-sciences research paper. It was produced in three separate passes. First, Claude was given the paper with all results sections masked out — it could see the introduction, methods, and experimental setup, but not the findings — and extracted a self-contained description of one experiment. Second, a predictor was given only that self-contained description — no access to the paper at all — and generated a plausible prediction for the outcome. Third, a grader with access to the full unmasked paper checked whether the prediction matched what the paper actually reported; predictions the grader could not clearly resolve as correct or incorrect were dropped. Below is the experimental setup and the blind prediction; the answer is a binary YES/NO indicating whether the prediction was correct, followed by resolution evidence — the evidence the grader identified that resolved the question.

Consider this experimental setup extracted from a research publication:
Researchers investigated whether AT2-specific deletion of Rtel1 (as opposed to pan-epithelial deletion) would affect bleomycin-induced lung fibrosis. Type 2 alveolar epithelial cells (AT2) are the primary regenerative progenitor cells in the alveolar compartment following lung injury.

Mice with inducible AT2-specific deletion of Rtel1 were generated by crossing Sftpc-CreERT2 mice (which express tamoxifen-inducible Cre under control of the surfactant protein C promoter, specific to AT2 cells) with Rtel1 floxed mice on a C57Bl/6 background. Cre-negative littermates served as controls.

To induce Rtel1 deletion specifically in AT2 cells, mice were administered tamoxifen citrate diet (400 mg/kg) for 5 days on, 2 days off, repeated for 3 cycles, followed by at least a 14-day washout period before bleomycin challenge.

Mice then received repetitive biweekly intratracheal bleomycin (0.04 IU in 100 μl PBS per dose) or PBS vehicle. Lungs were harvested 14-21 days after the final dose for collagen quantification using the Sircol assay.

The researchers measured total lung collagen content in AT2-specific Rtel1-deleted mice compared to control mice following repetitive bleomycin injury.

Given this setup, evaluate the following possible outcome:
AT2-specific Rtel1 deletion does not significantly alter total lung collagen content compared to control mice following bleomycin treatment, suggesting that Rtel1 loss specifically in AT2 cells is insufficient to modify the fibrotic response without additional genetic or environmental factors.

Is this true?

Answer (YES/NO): YES